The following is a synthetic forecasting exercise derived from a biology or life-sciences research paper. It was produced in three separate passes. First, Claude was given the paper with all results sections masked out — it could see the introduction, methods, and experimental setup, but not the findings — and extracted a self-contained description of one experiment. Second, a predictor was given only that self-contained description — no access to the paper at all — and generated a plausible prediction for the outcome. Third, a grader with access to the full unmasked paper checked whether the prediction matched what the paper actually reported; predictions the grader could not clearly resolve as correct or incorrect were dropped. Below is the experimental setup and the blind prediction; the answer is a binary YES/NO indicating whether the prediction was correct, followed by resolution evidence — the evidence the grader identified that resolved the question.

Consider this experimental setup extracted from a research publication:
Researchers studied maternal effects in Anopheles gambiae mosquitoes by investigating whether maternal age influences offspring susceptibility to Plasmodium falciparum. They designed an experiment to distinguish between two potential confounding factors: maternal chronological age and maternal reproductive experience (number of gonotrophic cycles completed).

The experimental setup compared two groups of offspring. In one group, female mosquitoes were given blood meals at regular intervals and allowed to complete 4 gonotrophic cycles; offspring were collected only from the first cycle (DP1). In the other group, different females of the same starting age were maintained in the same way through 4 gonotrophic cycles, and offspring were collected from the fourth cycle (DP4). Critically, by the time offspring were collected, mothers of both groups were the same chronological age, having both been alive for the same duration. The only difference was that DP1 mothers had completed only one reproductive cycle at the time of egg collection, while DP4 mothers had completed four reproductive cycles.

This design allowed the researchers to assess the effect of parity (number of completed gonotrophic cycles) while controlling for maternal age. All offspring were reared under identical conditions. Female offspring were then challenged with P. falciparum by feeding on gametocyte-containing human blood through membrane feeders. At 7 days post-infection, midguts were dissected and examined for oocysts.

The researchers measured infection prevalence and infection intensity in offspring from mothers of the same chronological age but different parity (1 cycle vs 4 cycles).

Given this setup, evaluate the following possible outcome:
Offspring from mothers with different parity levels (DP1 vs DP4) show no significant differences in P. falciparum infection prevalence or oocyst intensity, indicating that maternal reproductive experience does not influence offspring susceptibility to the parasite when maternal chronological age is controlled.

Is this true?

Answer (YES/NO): NO